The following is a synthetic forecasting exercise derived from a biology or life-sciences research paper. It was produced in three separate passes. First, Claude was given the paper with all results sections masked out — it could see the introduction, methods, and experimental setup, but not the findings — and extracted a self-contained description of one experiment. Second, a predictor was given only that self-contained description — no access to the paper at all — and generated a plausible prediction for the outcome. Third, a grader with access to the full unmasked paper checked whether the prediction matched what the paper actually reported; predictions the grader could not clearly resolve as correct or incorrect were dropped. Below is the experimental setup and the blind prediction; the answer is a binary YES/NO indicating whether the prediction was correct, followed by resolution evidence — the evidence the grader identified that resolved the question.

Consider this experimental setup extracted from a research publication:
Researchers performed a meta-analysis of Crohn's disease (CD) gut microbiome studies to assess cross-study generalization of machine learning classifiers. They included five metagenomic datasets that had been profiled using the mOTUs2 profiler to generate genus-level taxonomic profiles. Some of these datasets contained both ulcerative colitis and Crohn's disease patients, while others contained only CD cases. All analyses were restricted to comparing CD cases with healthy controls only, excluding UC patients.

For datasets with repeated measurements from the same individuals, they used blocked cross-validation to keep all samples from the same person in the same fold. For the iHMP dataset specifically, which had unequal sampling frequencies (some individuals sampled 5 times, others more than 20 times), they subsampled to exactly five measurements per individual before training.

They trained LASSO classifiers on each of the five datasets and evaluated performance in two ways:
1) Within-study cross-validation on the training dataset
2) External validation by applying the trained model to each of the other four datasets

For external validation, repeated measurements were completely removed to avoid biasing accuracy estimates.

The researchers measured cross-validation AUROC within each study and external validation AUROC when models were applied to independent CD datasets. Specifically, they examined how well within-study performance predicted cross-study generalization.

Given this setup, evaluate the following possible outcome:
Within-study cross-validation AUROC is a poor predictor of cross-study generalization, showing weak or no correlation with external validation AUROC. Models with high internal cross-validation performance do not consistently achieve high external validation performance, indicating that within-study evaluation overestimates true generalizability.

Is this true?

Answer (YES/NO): NO